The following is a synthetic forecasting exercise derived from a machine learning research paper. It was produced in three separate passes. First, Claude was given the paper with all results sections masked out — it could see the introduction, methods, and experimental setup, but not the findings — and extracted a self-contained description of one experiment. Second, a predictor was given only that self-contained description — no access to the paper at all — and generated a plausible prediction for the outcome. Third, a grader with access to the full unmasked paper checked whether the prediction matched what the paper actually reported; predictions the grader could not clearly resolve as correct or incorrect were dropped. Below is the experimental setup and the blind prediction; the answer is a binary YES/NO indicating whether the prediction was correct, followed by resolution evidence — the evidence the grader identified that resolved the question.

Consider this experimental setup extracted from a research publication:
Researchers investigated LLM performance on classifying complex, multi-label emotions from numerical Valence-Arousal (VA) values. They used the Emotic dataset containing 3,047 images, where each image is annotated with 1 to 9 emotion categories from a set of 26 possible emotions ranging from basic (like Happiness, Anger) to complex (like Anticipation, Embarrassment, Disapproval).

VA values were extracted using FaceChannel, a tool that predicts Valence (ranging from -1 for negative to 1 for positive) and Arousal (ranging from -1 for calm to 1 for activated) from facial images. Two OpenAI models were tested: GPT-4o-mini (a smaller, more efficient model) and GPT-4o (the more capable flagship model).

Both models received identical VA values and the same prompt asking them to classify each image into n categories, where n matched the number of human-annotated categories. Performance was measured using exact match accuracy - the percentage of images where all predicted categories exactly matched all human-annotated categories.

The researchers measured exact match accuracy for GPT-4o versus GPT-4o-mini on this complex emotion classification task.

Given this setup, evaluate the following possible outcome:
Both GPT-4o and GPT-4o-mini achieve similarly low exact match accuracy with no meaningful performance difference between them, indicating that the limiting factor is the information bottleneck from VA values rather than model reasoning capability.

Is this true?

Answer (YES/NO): NO